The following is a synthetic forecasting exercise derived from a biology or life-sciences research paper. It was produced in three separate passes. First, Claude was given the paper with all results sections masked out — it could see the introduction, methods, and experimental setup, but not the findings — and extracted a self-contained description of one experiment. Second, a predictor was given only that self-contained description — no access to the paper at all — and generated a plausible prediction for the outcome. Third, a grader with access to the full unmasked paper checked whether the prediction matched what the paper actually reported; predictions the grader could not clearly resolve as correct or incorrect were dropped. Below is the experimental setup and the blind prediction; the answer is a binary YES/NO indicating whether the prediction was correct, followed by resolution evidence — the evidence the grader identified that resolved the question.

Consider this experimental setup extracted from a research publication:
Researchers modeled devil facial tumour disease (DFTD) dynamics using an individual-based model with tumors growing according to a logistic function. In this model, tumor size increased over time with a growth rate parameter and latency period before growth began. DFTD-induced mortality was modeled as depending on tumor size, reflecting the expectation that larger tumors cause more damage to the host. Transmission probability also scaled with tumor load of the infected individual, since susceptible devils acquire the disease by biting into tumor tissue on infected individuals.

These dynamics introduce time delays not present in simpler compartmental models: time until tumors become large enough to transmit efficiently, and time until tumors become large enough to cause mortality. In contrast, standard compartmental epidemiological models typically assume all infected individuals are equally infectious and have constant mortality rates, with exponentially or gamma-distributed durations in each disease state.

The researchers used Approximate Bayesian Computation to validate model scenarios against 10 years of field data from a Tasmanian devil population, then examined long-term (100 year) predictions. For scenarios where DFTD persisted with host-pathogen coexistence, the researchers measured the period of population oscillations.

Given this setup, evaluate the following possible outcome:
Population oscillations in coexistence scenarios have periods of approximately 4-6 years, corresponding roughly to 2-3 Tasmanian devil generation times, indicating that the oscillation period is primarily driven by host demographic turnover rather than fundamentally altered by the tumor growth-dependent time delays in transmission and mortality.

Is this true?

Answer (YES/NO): NO